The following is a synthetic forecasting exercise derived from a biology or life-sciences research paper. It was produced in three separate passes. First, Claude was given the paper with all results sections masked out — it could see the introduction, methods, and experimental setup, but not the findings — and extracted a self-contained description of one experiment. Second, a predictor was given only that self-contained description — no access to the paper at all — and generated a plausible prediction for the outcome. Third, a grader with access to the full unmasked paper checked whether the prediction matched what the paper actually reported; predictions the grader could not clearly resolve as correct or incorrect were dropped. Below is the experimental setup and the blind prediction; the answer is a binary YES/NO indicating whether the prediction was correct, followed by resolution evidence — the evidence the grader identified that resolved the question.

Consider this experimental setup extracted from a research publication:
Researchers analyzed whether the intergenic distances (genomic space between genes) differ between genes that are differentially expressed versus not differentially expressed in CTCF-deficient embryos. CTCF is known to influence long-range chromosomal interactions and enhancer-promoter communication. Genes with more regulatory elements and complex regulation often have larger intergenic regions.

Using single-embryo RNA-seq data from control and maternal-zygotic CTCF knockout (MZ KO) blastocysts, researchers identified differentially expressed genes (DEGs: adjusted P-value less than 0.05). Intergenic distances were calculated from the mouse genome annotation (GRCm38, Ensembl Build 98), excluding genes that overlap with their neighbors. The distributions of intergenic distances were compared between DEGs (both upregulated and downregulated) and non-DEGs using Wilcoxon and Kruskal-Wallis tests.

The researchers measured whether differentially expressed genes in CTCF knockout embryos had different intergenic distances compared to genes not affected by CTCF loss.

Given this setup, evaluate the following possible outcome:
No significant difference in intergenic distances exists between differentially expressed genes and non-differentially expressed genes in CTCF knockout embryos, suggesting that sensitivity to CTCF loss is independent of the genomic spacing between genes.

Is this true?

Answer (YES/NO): NO